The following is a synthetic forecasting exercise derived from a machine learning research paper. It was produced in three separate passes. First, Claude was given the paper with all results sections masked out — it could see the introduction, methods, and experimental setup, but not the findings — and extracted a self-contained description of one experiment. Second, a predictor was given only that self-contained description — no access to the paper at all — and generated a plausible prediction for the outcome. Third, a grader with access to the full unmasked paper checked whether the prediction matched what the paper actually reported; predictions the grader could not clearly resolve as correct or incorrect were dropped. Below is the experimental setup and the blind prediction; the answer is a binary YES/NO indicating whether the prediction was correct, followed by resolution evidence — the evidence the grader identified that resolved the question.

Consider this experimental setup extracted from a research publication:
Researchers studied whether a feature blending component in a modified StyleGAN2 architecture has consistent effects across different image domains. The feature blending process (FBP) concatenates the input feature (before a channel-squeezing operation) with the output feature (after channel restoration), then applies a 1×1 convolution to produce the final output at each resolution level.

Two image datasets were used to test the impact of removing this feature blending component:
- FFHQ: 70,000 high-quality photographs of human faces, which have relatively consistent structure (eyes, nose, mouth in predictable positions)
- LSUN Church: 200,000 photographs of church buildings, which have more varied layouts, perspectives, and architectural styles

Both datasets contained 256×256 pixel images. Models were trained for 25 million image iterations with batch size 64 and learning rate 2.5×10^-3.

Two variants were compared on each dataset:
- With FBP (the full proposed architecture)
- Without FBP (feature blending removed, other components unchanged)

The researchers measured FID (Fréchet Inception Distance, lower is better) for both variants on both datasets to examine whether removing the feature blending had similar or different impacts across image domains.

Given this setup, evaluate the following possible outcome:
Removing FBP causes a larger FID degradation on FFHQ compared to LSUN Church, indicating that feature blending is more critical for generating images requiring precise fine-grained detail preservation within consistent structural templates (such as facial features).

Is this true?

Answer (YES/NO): NO